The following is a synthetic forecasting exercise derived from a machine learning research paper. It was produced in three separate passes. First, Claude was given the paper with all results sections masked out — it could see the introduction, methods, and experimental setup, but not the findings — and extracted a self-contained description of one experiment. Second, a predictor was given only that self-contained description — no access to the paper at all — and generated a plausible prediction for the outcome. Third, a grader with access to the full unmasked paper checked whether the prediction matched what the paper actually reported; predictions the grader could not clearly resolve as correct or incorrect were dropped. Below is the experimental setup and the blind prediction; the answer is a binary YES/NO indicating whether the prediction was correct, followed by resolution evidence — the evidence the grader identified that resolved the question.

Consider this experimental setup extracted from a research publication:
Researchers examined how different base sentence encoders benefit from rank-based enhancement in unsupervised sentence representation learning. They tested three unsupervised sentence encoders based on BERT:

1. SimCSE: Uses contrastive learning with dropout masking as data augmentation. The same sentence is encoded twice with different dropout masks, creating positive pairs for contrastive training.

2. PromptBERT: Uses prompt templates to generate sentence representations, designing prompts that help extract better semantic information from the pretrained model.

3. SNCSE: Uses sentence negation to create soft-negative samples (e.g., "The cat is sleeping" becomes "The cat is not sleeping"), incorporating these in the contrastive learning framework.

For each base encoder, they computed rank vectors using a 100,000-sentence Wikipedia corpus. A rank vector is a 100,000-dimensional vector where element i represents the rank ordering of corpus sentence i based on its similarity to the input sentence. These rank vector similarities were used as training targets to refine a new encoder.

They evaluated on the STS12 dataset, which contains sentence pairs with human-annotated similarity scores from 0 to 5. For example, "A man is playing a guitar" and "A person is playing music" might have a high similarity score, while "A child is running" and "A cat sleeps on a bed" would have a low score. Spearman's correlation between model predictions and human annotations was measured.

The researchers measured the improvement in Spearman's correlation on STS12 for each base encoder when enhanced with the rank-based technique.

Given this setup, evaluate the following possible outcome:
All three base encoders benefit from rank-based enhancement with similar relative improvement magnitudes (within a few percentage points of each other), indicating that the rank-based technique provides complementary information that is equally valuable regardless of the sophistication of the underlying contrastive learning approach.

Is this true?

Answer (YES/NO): NO